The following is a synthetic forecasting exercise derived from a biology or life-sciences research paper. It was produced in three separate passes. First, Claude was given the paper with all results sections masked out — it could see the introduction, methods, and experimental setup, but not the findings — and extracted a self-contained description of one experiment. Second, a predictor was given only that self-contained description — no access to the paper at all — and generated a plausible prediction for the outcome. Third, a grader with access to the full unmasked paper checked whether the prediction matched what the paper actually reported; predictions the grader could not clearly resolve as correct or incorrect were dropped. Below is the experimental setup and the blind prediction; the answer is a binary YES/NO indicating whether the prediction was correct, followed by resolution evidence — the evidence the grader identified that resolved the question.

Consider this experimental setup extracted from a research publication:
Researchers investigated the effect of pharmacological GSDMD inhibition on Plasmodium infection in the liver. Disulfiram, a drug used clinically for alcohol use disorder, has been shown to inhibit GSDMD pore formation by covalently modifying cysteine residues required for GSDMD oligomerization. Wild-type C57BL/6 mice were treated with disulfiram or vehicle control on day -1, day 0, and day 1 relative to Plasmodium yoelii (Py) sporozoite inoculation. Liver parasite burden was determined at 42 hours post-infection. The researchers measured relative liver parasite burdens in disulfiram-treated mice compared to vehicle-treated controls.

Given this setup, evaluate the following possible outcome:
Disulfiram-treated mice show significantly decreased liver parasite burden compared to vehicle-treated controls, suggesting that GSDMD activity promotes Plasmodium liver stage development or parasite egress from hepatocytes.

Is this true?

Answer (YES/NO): NO